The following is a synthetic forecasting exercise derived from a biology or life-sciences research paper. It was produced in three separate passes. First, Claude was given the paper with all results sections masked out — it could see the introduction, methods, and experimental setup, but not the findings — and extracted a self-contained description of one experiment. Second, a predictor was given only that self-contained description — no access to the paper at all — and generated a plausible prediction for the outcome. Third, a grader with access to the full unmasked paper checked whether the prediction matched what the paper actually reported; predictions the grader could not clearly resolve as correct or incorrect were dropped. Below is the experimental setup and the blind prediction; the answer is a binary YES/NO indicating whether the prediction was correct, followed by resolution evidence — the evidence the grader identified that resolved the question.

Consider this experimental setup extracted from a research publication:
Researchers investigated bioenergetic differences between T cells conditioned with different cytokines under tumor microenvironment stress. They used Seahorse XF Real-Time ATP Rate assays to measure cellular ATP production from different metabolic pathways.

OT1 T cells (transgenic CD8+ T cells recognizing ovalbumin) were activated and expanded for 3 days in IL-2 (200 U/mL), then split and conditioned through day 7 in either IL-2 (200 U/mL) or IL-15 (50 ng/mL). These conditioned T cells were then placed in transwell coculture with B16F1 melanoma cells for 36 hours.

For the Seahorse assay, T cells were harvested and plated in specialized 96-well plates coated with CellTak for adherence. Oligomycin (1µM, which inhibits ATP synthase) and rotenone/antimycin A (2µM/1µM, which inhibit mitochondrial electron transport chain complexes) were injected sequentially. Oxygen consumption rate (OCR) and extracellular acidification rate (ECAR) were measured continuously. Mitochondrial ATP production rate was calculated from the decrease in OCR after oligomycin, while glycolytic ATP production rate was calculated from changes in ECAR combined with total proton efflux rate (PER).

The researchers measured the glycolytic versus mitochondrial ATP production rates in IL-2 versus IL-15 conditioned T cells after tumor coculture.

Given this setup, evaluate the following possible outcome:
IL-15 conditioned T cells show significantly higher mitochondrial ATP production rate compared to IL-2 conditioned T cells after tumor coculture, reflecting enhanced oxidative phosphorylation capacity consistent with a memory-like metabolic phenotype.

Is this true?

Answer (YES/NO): YES